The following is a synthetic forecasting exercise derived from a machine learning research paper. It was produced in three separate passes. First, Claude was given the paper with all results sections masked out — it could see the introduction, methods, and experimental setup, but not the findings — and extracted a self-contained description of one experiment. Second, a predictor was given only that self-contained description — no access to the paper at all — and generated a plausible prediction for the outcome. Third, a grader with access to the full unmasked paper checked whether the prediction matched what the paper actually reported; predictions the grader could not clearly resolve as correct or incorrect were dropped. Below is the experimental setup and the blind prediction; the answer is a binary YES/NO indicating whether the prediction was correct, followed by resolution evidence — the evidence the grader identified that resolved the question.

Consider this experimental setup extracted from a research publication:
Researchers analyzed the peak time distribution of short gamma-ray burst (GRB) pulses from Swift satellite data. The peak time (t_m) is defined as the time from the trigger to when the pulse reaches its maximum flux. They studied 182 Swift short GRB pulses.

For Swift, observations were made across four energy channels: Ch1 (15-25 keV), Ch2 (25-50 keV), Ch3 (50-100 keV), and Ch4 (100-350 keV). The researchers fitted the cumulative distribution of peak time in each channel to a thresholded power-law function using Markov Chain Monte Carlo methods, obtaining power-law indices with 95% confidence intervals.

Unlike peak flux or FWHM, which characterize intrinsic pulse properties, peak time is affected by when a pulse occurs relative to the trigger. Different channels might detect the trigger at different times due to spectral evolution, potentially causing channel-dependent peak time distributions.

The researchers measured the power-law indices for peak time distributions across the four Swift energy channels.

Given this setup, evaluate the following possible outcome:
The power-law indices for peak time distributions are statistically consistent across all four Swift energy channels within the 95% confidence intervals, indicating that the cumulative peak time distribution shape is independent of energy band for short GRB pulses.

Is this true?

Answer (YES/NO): YES